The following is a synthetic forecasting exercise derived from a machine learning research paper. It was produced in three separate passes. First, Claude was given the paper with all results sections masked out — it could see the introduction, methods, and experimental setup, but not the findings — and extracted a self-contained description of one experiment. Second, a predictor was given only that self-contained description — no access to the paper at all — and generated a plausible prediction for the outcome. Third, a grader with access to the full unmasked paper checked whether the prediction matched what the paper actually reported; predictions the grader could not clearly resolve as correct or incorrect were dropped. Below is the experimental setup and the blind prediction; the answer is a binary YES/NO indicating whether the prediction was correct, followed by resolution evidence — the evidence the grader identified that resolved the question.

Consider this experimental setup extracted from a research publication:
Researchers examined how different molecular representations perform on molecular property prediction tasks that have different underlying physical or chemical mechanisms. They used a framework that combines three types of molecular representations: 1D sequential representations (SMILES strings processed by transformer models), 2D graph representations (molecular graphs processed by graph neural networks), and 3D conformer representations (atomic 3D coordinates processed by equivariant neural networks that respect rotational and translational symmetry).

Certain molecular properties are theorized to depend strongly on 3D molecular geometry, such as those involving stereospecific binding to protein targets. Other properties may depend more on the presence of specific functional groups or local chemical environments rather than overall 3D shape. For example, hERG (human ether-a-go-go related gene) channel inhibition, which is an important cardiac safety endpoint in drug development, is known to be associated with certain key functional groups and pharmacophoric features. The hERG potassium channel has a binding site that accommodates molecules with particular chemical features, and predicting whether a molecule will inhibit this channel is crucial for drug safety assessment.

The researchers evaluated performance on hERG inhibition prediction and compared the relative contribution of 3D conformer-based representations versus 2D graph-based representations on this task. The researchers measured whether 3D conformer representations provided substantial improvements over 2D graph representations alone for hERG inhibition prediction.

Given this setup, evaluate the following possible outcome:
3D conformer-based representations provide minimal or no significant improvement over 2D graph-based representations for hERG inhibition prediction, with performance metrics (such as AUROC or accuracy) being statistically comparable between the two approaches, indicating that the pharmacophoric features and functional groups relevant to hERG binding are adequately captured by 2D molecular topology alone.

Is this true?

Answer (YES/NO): YES